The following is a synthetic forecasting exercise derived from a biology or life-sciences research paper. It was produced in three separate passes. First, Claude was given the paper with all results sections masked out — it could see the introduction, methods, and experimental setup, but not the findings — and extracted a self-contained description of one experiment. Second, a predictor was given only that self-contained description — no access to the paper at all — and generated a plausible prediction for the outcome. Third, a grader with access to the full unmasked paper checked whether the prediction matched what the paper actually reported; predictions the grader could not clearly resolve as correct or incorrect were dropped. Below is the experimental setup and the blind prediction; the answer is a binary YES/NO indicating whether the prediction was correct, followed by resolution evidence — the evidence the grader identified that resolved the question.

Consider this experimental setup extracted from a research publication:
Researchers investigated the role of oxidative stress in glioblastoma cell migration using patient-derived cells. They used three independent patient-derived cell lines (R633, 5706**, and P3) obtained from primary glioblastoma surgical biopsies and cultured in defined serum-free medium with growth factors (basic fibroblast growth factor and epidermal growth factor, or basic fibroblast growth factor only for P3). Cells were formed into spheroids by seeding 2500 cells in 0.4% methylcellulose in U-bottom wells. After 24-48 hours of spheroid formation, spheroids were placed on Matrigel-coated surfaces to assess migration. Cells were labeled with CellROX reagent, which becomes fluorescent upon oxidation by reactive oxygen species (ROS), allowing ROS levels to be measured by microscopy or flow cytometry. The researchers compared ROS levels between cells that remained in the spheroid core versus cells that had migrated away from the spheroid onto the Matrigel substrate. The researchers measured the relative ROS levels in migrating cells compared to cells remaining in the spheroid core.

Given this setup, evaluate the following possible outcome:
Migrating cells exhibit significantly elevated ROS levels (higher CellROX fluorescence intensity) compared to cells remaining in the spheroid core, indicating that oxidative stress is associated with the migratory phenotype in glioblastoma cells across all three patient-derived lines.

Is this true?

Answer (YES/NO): NO